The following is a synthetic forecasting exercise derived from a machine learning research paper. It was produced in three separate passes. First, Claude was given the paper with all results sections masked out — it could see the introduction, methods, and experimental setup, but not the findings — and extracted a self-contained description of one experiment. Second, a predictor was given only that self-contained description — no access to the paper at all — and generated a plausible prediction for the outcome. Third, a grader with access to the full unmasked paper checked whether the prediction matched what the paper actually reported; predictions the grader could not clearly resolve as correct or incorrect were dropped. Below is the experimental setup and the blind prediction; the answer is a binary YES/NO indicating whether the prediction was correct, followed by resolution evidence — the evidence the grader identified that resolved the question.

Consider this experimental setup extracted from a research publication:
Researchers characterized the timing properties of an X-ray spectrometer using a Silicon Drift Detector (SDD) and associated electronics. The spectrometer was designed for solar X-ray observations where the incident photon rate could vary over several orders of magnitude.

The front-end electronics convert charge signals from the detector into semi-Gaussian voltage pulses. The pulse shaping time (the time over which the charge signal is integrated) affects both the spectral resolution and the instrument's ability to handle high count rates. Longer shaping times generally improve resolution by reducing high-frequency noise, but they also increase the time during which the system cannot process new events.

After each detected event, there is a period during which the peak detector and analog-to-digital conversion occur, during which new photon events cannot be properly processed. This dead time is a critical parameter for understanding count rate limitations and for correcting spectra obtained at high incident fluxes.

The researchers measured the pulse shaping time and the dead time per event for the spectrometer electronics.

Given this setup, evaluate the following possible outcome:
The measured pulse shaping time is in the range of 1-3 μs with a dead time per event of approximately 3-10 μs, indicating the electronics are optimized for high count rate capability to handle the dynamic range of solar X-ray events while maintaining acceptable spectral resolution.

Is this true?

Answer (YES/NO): YES